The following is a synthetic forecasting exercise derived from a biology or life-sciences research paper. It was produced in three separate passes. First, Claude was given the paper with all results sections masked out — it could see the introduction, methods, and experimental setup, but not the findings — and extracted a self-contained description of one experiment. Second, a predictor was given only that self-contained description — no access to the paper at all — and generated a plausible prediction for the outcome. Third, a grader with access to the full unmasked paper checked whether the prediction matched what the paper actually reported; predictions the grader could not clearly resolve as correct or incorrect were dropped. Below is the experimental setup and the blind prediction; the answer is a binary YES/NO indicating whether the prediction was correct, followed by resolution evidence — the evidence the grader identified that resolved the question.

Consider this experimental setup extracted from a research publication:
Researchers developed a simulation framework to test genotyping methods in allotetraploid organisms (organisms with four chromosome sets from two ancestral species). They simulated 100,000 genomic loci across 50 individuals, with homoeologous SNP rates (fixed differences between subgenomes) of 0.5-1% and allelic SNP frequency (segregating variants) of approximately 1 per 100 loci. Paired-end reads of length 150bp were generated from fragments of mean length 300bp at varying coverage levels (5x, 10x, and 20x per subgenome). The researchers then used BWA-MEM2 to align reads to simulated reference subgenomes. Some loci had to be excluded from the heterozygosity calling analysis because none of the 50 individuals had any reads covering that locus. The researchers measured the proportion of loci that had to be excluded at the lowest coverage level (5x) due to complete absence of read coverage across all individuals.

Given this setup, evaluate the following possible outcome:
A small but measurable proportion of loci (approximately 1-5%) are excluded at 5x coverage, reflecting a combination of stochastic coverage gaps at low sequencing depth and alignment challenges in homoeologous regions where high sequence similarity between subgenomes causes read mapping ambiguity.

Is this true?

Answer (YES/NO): NO